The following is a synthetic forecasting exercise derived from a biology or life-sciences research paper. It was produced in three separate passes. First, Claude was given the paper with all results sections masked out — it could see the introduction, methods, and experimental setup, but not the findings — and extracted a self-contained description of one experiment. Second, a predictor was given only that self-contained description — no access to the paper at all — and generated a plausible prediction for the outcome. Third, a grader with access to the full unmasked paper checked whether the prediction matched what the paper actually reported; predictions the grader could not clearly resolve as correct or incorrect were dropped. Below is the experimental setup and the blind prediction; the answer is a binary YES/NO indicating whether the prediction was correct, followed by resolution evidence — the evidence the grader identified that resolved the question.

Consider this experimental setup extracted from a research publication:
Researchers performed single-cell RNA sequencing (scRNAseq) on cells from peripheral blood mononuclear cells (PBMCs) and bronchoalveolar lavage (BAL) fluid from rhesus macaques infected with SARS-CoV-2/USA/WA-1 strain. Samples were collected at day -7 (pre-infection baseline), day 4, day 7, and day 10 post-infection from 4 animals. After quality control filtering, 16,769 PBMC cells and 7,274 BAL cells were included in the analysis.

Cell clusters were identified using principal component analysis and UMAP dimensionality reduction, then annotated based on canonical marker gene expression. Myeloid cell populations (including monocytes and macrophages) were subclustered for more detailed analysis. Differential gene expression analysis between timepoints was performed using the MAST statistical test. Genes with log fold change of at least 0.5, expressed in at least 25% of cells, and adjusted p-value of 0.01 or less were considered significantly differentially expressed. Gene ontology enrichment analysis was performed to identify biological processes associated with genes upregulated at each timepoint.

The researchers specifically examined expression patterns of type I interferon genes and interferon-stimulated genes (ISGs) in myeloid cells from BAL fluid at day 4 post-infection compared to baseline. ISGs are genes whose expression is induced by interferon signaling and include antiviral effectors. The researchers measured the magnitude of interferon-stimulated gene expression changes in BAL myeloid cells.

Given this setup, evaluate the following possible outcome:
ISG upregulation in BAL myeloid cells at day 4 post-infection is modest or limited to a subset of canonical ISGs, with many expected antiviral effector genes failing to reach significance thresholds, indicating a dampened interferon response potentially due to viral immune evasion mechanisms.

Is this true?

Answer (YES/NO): NO